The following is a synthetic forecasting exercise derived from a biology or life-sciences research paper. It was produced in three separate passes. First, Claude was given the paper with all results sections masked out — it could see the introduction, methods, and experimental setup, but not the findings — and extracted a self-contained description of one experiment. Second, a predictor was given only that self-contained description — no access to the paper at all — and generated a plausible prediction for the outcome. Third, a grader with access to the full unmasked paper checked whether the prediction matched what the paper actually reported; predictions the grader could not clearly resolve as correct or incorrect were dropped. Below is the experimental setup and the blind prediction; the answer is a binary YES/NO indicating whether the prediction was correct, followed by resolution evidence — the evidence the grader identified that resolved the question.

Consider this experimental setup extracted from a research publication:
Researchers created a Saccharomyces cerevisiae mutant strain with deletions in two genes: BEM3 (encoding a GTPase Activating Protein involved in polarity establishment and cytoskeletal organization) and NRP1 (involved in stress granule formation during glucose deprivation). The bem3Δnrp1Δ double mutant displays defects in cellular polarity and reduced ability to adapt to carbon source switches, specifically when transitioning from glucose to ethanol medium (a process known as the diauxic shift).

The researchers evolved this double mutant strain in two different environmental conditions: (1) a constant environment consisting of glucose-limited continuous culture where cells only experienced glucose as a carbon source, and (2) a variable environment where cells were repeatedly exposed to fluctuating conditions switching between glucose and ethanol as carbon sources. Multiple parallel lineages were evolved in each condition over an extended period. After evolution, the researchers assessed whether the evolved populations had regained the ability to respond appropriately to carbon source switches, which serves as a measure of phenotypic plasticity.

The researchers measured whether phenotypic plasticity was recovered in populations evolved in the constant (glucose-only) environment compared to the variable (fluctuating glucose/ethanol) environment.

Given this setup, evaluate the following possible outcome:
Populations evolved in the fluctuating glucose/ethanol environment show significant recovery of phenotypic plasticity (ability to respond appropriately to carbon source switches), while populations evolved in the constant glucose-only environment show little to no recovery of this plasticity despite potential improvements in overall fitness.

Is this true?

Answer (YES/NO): NO